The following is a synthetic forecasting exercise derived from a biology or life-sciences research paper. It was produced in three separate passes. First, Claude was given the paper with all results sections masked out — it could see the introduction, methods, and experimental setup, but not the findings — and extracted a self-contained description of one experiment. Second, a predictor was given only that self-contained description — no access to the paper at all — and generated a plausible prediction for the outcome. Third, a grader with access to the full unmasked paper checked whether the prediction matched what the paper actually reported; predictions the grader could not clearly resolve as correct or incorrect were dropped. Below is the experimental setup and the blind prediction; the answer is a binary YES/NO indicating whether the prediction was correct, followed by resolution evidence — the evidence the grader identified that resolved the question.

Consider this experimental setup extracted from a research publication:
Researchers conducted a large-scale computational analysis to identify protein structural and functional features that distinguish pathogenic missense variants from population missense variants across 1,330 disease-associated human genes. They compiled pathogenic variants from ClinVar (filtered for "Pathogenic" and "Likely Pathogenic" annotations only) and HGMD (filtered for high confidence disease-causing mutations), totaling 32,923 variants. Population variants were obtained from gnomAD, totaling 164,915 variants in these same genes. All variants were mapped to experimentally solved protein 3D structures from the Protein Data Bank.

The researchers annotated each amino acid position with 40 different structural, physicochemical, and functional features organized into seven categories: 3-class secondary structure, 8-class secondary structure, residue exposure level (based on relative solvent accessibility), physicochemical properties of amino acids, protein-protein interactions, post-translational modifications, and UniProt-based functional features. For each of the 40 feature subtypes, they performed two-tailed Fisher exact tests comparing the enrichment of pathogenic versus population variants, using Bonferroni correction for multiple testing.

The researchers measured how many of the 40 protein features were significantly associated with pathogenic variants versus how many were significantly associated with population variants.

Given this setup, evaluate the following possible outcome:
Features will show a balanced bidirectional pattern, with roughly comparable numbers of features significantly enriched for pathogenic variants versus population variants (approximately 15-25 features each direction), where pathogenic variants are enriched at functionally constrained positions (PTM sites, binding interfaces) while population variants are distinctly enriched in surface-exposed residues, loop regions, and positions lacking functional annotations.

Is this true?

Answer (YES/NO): NO